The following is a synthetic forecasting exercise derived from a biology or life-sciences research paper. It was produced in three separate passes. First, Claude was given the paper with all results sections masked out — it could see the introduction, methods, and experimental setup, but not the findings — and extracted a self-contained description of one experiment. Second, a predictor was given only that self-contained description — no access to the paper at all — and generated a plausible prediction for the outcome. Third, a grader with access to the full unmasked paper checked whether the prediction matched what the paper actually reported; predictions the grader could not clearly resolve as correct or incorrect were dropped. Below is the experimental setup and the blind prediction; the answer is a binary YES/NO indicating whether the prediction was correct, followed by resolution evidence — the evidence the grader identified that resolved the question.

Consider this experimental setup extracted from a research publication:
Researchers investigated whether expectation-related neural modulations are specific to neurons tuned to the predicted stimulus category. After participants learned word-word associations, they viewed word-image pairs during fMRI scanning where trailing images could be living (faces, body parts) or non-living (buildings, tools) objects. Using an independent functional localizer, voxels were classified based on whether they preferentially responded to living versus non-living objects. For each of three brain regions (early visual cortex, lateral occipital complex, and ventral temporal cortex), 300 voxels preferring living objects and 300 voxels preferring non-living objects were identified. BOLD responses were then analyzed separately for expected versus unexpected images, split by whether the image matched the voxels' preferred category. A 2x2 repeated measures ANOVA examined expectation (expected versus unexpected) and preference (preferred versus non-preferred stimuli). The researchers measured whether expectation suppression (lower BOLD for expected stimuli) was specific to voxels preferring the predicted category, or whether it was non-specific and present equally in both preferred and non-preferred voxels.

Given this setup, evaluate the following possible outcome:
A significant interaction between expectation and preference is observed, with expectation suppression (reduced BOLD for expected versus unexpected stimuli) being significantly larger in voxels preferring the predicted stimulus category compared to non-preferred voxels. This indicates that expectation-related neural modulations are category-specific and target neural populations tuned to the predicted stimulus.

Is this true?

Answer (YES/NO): YES